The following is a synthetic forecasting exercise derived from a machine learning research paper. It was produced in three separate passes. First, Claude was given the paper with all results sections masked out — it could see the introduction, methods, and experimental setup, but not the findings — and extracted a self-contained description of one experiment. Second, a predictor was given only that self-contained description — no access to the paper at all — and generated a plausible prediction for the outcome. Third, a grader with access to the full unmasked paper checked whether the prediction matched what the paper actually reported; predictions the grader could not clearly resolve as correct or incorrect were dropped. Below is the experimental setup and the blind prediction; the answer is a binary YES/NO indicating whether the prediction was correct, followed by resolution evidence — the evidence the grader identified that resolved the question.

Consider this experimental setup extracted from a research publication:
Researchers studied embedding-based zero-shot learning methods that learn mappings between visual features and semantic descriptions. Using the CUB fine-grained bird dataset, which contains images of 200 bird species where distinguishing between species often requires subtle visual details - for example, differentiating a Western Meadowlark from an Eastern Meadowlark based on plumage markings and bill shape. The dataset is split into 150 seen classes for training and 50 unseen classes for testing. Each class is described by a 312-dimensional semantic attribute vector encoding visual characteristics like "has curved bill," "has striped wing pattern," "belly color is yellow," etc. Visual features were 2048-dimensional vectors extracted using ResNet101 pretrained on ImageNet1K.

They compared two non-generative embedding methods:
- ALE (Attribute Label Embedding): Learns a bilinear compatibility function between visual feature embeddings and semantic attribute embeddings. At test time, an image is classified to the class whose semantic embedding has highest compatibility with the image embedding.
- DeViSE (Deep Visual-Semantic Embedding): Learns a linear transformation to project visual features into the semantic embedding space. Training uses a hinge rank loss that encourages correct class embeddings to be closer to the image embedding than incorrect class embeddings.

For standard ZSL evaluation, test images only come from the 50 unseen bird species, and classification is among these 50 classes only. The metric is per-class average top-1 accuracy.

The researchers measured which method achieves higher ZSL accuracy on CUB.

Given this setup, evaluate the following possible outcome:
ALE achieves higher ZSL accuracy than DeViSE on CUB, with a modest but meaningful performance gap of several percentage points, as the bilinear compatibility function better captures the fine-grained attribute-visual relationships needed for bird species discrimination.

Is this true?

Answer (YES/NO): YES